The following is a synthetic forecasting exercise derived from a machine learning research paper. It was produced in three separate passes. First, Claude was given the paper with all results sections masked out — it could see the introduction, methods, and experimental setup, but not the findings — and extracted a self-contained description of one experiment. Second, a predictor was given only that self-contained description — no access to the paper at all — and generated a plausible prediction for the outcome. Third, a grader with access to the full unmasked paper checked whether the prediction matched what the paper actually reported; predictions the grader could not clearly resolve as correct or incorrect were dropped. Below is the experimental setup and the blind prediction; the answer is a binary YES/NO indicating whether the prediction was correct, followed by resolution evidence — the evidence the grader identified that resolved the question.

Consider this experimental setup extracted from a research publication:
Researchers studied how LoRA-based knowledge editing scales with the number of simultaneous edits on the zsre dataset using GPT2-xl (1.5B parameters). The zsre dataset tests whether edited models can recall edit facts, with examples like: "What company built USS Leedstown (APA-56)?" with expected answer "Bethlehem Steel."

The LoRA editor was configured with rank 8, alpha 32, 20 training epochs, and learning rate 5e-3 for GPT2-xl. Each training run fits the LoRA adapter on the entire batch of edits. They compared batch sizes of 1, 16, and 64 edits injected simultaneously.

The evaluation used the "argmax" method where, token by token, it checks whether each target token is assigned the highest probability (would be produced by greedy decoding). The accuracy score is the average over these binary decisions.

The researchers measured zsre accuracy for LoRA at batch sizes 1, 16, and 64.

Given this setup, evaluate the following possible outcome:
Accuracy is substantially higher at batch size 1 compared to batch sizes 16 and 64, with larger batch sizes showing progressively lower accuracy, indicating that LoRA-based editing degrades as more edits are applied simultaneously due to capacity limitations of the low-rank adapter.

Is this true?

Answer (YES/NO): YES